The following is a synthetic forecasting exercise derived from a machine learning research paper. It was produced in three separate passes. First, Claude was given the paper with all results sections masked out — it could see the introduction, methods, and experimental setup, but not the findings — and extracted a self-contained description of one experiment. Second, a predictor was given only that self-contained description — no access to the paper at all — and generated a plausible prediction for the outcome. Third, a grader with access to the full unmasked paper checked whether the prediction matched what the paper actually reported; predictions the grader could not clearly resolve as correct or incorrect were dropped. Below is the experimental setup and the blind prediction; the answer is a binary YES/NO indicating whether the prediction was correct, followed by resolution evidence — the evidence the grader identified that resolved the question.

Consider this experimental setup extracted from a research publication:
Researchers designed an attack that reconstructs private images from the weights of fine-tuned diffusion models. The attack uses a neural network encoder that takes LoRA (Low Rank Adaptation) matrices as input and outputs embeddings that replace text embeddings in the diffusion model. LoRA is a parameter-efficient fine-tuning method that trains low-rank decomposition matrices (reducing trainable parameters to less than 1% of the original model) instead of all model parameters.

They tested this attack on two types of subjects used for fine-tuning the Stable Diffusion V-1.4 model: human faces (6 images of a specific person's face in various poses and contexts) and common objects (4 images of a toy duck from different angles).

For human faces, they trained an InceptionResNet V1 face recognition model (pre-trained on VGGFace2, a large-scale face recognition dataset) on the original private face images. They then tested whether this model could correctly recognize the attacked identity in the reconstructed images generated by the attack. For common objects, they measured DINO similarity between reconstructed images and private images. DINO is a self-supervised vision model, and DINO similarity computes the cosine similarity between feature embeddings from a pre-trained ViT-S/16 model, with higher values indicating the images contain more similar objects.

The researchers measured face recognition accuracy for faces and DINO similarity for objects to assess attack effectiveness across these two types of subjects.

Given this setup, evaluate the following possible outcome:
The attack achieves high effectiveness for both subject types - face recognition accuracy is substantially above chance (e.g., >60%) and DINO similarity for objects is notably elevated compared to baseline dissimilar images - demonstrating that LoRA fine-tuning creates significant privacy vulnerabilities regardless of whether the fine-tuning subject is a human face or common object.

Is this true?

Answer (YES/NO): YES